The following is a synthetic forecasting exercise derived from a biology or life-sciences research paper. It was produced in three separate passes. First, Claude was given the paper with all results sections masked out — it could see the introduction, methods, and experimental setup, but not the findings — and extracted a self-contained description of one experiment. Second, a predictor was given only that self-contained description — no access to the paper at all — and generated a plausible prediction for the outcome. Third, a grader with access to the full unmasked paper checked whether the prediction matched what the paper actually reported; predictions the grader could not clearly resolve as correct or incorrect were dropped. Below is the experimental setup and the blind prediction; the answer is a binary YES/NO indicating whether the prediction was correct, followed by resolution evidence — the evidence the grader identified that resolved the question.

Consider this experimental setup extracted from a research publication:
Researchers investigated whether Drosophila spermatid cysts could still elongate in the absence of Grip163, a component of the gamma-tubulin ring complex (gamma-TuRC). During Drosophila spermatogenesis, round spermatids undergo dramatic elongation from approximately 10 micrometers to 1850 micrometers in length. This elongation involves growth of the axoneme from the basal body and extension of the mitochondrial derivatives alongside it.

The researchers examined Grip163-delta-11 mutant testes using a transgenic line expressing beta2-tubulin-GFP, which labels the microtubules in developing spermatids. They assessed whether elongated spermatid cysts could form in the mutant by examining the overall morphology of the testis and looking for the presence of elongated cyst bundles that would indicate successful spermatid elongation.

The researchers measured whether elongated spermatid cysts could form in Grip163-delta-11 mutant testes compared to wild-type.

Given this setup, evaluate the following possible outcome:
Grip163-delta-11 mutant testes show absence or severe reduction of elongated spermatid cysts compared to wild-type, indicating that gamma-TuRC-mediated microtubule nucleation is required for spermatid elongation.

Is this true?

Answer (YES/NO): NO